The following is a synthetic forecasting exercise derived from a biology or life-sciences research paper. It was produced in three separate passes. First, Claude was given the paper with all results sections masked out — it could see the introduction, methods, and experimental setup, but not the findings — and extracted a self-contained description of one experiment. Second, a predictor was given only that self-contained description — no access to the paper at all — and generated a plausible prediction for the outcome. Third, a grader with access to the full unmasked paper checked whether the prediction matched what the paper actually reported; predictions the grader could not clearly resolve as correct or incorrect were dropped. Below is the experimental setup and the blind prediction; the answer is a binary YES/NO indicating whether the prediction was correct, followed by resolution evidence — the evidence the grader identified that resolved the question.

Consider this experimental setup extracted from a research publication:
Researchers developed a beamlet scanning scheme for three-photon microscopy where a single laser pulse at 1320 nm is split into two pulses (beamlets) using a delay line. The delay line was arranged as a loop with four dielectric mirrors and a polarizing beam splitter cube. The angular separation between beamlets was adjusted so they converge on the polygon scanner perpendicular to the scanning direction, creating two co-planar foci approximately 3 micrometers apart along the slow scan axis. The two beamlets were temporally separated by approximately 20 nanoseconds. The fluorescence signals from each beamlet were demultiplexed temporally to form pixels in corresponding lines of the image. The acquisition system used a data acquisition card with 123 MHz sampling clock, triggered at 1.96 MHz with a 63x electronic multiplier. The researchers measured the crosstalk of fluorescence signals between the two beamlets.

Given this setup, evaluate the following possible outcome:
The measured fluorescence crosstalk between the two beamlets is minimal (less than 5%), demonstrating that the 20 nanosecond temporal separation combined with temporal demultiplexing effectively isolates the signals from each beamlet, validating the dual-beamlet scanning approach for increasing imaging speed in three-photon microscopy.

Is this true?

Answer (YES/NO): NO